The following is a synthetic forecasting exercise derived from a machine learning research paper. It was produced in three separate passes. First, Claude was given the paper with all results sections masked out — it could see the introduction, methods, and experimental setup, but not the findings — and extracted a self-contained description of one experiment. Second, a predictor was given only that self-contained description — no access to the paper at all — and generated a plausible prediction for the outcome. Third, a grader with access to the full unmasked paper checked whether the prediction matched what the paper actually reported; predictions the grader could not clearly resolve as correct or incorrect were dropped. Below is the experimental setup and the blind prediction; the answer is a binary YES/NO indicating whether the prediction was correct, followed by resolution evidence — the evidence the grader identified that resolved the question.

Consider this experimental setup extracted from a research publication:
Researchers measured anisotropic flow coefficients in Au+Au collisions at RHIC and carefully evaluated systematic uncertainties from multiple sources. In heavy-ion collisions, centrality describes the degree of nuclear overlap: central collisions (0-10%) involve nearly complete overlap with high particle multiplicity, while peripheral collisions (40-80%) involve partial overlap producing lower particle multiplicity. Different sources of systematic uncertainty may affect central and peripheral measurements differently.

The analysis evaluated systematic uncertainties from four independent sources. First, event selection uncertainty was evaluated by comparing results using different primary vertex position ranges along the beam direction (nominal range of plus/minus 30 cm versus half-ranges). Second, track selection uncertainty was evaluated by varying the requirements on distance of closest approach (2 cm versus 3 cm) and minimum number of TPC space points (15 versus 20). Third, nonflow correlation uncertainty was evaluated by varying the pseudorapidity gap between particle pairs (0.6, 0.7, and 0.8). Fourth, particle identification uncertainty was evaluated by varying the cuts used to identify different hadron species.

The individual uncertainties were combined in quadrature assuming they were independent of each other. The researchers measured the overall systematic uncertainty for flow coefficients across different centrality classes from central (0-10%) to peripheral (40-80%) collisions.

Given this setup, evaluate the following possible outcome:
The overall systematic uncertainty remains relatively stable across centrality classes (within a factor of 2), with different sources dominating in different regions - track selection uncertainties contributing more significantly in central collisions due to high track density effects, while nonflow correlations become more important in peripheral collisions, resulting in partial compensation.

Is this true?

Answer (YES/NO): NO